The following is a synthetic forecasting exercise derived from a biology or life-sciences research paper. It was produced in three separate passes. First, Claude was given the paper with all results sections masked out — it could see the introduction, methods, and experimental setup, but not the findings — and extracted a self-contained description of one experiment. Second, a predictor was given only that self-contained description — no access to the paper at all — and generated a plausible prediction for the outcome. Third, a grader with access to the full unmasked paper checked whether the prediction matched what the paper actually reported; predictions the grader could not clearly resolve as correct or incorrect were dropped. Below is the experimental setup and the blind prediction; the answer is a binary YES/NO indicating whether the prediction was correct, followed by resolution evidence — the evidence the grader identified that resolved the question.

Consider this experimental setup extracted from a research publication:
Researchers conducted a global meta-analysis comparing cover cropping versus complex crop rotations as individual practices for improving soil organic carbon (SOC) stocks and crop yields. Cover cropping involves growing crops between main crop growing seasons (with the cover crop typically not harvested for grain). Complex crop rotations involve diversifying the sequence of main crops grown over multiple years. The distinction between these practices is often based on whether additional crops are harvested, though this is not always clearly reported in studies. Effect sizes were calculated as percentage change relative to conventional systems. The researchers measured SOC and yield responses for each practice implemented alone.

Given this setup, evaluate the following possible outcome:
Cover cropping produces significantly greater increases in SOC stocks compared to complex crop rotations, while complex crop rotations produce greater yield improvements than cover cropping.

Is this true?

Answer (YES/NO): NO